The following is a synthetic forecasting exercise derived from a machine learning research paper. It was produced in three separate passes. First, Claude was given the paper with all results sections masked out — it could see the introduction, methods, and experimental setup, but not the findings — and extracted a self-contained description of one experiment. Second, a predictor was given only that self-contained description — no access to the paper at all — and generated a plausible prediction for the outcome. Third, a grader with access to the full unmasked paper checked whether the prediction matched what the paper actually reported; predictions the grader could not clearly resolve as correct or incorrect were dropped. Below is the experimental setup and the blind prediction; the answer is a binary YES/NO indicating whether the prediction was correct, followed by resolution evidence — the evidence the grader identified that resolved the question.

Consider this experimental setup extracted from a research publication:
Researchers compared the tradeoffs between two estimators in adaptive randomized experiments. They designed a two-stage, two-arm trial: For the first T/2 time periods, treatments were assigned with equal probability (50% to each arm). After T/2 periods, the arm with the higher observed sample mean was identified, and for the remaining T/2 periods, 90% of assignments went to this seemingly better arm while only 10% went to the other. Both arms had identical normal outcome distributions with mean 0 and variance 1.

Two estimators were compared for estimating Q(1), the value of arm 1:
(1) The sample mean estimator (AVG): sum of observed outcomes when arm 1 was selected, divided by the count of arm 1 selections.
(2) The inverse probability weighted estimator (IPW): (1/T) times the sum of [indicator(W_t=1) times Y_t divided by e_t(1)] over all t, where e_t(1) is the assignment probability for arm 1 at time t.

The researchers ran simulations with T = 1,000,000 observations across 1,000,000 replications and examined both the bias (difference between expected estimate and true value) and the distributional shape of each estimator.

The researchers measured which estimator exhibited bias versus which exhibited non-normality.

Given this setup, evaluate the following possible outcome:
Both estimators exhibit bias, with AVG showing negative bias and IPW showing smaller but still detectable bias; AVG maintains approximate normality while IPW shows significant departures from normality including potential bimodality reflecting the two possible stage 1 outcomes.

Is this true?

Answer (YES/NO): NO